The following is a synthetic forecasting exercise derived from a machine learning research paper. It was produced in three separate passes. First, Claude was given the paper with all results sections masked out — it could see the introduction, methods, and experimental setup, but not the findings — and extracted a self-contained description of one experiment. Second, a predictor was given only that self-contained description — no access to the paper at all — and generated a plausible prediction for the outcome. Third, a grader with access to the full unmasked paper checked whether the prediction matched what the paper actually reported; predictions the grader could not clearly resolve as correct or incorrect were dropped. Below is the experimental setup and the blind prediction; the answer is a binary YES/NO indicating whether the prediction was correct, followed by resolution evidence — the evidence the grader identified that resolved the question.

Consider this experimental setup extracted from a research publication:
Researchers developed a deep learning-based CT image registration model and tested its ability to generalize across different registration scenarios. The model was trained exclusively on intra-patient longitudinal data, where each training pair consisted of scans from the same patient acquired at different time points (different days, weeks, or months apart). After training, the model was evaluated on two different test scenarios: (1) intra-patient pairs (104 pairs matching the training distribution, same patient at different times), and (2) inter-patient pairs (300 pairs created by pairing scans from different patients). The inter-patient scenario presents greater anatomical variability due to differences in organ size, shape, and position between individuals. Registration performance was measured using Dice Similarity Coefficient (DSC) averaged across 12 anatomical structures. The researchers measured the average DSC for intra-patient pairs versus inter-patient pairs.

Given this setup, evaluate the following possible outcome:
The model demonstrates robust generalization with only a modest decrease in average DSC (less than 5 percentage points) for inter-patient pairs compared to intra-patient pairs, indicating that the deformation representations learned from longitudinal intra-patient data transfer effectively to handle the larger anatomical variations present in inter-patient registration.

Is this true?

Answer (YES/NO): NO